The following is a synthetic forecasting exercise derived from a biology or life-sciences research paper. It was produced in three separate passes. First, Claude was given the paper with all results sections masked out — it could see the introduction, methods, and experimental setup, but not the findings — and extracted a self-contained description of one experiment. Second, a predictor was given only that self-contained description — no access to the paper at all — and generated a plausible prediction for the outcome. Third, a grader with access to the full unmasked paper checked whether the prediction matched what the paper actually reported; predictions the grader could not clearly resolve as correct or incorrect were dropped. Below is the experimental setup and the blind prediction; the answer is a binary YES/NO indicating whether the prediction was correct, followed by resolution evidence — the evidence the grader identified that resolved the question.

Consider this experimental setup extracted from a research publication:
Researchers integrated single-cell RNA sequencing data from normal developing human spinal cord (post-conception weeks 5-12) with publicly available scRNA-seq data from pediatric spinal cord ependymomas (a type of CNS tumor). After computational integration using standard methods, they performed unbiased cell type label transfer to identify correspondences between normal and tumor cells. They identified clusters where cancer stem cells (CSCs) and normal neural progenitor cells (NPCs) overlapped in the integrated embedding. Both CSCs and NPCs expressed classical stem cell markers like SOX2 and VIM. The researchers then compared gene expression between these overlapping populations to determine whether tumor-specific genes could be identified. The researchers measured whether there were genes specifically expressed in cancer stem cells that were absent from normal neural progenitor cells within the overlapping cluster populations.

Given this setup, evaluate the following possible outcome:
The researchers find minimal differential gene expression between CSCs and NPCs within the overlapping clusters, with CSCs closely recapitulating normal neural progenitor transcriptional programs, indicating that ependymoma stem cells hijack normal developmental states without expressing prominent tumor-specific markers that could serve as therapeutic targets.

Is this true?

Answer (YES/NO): NO